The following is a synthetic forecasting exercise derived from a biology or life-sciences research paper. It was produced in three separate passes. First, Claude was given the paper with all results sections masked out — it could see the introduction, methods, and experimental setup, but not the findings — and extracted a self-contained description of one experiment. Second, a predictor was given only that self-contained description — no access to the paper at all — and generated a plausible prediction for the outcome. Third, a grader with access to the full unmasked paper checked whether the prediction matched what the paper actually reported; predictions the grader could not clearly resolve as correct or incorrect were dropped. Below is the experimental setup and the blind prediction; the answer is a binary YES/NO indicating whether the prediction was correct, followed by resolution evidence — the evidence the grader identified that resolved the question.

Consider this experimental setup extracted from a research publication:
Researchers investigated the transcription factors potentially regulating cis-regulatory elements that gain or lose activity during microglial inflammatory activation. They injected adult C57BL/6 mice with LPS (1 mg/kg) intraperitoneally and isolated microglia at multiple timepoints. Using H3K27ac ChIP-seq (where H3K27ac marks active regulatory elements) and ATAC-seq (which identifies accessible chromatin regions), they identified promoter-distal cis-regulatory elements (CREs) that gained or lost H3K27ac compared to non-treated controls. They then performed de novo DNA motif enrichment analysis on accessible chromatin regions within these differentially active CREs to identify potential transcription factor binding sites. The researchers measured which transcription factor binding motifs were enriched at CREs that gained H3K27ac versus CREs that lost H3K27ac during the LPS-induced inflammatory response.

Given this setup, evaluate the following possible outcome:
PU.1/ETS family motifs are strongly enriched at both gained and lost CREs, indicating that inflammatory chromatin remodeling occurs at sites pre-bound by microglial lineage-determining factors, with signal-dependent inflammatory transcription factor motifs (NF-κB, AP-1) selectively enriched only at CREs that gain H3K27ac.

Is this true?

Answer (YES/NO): YES